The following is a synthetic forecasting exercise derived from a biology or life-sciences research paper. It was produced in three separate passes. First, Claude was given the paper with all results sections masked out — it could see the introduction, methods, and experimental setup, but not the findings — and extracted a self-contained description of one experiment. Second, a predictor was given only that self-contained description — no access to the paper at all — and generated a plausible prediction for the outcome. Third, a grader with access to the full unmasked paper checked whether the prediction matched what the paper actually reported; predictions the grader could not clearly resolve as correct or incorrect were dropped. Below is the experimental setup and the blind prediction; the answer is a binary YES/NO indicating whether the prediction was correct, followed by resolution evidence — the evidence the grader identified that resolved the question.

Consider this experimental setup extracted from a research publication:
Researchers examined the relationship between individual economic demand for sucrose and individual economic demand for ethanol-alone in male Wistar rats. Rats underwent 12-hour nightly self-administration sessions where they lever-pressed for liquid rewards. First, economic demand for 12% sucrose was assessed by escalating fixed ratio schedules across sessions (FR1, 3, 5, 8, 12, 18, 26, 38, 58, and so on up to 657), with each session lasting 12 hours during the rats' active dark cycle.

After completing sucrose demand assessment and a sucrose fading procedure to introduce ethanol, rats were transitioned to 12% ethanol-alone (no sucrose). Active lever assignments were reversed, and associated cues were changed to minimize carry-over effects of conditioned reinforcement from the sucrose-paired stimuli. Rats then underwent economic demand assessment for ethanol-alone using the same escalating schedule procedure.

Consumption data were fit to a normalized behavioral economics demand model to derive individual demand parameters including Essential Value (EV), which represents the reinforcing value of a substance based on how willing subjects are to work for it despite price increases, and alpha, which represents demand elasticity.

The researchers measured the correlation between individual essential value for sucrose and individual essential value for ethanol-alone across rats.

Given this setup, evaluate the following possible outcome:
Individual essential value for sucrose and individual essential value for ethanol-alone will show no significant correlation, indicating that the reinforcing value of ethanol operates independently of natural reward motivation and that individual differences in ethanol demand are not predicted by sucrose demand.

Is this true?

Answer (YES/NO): YES